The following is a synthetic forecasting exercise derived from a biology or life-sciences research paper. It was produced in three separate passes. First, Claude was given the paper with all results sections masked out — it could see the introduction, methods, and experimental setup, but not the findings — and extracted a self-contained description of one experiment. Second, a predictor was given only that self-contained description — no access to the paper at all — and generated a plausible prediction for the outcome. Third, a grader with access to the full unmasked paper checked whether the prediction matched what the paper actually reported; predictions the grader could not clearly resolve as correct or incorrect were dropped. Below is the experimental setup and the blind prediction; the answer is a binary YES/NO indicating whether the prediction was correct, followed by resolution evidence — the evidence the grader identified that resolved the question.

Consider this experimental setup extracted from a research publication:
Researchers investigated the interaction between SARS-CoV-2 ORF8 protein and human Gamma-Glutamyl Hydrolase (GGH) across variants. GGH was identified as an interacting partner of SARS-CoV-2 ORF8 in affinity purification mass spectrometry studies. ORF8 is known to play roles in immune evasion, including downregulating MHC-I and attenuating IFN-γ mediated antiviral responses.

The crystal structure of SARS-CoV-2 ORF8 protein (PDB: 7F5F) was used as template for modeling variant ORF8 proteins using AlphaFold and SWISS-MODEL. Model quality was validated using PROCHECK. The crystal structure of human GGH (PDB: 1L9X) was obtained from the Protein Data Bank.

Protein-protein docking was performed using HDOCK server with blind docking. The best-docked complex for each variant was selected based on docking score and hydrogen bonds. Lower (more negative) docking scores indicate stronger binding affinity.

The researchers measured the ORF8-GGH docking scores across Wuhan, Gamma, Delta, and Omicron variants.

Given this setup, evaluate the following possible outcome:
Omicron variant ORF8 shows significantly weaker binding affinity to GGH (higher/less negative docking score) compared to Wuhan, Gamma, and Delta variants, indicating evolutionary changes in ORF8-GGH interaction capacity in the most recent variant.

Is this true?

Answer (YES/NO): NO